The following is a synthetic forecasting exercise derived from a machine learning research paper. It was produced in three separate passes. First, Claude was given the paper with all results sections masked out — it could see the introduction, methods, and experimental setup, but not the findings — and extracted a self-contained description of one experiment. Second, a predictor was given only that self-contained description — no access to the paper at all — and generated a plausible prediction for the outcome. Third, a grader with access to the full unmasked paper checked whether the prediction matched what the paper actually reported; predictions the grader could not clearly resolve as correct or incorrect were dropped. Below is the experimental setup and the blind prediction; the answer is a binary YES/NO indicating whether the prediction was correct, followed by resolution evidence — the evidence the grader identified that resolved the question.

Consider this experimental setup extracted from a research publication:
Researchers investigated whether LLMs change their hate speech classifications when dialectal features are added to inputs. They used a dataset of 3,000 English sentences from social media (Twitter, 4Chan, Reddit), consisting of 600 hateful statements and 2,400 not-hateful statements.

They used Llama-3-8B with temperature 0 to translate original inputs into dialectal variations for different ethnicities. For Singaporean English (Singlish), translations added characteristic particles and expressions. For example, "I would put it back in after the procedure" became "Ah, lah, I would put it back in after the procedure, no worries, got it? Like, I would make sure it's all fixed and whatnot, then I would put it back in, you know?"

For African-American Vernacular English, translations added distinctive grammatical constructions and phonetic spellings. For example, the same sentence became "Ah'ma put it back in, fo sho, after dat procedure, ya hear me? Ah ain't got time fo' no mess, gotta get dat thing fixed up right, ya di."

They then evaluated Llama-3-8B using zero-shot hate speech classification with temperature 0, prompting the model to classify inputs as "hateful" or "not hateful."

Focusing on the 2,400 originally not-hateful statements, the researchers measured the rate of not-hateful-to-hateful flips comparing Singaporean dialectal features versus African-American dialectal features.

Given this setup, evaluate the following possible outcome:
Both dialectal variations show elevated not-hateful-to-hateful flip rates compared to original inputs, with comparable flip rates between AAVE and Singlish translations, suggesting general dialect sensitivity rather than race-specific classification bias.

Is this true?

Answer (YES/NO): NO